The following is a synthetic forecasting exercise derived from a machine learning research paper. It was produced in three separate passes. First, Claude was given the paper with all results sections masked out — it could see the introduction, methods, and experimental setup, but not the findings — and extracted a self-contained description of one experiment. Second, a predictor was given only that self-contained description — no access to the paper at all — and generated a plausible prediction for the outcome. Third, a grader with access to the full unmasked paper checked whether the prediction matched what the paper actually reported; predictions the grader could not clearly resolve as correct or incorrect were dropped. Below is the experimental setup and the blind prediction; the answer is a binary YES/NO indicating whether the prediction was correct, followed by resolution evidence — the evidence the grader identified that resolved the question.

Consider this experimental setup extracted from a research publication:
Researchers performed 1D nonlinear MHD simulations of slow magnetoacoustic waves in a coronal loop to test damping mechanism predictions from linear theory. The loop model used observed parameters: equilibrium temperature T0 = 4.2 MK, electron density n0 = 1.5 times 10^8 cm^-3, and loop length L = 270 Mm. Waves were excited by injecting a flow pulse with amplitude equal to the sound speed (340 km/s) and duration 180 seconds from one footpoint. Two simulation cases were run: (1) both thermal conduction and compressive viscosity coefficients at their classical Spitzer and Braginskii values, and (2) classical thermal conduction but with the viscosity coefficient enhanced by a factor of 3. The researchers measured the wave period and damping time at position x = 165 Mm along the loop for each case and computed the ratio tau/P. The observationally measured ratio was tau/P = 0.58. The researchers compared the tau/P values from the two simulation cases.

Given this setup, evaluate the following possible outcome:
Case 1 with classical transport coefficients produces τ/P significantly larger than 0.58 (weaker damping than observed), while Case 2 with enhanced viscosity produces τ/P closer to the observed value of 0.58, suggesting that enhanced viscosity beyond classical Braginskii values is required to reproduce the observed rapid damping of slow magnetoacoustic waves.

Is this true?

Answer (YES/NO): YES